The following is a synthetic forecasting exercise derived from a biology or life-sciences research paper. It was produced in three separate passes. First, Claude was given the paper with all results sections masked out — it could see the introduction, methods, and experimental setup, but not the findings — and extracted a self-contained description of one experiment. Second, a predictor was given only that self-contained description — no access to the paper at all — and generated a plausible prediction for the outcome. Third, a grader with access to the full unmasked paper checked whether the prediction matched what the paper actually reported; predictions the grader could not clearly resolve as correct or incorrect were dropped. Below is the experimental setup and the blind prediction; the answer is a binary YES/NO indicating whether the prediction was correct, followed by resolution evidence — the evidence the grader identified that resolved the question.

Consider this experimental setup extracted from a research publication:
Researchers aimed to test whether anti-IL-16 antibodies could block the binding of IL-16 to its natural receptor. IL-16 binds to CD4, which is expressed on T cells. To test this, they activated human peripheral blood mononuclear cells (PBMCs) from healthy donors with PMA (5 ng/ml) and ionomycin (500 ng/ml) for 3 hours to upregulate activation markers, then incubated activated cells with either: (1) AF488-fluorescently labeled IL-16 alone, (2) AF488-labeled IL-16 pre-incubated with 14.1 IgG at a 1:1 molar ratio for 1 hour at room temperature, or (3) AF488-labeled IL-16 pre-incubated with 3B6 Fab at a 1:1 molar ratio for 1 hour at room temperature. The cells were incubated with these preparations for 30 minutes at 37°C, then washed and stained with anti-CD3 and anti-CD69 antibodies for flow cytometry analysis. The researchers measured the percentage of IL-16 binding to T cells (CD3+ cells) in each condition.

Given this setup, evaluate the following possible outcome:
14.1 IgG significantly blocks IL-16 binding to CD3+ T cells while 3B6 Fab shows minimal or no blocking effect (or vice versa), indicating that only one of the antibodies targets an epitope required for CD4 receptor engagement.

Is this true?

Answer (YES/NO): NO